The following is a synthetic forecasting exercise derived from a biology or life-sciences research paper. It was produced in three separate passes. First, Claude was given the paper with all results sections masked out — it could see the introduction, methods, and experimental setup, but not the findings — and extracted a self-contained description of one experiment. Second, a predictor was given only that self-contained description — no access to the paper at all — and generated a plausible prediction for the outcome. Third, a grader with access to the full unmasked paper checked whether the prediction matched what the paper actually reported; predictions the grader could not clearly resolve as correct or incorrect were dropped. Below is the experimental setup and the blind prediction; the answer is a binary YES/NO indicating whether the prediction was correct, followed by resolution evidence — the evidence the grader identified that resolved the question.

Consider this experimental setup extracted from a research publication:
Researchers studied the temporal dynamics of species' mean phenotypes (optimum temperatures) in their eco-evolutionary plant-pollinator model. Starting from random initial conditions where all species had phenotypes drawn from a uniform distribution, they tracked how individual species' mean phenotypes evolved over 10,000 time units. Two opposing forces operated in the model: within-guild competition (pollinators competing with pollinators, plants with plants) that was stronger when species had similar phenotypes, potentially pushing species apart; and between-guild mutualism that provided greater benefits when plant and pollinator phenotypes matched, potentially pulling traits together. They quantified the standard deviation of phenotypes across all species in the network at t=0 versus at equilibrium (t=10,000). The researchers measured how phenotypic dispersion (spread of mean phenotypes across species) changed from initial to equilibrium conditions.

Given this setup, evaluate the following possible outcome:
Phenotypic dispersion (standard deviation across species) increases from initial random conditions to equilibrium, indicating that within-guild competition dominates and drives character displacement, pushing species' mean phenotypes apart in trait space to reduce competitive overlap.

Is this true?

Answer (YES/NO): NO